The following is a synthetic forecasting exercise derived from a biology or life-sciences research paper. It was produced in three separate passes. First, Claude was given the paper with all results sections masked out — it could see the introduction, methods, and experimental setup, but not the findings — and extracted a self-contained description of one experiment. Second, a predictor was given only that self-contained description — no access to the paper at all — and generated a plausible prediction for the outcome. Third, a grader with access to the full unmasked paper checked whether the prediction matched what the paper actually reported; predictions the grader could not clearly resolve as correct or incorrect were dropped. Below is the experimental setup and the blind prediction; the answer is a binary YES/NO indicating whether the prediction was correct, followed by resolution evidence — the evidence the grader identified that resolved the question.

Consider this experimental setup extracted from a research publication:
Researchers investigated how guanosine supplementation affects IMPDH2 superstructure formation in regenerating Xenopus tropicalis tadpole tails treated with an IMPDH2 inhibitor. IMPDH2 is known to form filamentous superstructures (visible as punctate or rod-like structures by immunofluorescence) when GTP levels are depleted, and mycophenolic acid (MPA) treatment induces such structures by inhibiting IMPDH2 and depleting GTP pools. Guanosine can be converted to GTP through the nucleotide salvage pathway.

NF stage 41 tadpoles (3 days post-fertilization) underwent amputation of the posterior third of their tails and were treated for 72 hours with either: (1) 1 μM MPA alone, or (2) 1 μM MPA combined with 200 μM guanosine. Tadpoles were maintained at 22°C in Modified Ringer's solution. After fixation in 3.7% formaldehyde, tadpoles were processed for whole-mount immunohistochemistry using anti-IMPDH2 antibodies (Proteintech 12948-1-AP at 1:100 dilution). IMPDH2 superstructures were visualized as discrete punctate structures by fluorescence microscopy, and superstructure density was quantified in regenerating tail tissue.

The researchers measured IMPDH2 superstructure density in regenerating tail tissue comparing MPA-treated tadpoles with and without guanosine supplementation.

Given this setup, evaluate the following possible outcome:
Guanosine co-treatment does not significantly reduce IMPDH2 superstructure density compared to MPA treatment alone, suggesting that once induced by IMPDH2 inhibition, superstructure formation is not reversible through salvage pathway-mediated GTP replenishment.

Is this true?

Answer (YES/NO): NO